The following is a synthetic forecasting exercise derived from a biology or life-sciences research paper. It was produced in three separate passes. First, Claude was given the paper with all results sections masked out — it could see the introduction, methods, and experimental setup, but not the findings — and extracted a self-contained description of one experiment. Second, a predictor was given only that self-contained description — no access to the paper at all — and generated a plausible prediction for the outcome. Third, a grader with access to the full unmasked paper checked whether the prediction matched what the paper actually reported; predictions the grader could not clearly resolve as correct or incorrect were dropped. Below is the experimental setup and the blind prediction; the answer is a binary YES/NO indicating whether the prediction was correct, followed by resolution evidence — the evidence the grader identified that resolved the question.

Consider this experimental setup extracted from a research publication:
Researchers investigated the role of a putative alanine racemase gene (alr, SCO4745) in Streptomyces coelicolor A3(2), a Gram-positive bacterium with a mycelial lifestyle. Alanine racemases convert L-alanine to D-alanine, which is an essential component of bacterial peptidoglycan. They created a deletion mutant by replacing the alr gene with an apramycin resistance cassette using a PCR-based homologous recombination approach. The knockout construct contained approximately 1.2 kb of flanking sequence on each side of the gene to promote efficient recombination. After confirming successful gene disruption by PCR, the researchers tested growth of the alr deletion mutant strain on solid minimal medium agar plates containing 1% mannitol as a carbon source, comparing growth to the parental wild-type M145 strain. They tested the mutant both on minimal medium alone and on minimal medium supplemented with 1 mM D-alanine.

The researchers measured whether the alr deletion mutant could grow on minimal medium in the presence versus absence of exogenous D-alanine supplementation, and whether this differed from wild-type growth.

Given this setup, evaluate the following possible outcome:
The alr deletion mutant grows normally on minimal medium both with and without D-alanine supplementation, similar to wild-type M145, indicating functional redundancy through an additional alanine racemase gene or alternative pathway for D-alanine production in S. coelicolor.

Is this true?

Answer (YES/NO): NO